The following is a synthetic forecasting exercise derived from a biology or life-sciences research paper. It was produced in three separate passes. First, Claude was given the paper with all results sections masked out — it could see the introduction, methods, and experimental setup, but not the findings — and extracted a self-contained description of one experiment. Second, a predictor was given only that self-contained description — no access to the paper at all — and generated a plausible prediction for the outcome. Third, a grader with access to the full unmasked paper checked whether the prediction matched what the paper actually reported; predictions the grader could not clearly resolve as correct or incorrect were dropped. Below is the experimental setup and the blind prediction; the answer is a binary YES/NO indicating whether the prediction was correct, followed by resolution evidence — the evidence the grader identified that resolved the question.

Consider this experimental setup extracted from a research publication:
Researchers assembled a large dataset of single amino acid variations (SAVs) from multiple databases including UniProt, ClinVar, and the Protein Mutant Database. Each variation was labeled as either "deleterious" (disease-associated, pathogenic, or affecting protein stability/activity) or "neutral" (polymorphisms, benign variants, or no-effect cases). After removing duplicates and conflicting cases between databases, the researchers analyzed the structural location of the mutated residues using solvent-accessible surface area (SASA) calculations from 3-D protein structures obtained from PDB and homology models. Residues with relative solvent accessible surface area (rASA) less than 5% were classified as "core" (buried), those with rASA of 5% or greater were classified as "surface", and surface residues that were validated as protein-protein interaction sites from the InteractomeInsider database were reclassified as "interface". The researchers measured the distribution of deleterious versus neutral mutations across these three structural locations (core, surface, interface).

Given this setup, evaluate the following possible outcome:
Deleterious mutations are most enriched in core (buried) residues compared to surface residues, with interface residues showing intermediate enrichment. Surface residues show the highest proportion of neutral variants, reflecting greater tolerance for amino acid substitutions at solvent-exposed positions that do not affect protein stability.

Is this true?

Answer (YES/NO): YES